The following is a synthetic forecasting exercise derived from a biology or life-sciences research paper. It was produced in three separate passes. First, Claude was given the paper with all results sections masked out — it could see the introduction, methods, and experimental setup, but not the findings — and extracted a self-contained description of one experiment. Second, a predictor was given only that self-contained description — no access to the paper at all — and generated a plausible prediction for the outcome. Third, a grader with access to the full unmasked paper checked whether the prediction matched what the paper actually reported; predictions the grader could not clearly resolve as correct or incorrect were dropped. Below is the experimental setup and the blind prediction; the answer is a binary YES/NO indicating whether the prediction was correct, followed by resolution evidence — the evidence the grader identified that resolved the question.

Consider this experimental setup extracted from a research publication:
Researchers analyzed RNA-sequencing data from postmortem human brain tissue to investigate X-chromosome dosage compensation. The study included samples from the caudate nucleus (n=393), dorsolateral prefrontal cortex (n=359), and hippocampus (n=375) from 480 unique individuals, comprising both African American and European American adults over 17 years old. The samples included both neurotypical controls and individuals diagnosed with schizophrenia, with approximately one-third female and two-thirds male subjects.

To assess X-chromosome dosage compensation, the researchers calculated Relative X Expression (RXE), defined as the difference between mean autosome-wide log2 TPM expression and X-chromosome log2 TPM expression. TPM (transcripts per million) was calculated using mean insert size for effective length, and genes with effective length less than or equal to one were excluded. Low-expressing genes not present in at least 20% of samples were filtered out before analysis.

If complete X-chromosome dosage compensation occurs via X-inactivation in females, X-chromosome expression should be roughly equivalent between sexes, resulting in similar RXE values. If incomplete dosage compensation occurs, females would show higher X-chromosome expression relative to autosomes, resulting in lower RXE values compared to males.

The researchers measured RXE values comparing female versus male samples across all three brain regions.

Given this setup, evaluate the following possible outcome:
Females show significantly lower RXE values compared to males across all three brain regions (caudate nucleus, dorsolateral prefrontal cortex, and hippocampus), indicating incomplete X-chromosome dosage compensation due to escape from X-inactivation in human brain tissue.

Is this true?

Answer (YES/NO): NO